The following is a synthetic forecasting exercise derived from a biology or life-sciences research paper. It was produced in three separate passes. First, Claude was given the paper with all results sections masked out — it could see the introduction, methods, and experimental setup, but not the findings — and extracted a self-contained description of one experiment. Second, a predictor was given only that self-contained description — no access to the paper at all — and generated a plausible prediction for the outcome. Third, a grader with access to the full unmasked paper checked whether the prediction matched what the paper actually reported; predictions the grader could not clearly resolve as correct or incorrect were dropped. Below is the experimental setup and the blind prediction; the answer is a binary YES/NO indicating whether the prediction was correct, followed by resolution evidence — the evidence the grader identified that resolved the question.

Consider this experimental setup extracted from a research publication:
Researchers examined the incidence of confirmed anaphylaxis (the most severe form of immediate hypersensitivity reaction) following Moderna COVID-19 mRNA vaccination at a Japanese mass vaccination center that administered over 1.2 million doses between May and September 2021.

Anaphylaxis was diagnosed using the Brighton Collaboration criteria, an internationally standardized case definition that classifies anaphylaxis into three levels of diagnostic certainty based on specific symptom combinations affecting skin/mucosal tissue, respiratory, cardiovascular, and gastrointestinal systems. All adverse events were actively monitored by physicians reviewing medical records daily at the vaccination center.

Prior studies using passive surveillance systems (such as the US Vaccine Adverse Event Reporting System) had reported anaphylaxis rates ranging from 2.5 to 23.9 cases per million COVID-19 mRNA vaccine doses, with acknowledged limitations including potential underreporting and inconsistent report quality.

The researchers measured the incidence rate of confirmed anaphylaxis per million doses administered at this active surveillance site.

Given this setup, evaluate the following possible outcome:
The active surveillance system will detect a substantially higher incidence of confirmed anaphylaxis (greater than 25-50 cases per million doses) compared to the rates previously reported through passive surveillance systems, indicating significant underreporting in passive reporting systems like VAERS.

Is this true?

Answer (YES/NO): NO